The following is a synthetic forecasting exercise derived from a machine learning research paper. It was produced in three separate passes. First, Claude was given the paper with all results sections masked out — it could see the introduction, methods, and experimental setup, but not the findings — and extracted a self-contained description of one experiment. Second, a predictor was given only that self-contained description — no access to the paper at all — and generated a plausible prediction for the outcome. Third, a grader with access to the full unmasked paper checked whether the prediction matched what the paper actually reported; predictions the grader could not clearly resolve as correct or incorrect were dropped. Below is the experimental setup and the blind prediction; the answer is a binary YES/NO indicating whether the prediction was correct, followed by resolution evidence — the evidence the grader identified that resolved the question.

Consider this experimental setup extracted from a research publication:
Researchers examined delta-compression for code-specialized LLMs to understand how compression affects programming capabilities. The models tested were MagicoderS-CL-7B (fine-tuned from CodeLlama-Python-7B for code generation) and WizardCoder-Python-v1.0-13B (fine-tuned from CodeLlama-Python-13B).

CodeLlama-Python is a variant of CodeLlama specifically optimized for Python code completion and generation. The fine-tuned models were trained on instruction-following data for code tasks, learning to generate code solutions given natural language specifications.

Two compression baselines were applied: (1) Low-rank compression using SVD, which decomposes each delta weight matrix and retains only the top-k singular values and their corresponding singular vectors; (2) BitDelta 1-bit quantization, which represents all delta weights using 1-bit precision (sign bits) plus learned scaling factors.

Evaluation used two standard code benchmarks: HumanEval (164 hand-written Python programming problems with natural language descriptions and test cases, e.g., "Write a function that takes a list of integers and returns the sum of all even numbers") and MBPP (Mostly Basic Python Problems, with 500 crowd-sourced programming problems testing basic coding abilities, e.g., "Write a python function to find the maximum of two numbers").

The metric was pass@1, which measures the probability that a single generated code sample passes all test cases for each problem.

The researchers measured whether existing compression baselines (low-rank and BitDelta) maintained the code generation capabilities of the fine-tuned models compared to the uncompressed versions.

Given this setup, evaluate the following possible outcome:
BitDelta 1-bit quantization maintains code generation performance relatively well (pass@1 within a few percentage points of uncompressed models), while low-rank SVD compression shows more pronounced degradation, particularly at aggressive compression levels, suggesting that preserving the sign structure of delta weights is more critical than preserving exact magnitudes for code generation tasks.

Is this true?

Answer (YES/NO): NO